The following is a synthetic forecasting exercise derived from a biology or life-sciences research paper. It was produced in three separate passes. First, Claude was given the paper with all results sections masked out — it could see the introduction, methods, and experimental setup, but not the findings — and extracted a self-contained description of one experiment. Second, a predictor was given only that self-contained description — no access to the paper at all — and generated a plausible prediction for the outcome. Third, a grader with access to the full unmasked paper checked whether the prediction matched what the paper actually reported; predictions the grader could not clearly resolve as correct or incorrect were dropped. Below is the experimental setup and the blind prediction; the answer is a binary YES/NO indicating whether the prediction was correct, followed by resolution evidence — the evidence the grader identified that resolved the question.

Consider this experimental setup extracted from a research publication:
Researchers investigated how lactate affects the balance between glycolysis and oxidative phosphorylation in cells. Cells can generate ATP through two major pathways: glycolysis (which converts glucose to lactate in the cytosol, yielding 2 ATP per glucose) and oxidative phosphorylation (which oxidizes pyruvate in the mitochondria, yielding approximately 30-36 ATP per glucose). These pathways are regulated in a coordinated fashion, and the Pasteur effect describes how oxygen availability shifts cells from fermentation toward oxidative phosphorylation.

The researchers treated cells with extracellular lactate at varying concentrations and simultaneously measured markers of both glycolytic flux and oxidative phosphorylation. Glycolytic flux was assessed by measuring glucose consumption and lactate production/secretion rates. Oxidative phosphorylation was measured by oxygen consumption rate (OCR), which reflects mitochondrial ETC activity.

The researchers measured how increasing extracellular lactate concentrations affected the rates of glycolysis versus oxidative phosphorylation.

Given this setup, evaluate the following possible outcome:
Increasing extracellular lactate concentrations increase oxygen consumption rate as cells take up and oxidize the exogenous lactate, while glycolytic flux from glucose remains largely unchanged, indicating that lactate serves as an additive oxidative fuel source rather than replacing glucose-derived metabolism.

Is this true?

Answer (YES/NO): NO